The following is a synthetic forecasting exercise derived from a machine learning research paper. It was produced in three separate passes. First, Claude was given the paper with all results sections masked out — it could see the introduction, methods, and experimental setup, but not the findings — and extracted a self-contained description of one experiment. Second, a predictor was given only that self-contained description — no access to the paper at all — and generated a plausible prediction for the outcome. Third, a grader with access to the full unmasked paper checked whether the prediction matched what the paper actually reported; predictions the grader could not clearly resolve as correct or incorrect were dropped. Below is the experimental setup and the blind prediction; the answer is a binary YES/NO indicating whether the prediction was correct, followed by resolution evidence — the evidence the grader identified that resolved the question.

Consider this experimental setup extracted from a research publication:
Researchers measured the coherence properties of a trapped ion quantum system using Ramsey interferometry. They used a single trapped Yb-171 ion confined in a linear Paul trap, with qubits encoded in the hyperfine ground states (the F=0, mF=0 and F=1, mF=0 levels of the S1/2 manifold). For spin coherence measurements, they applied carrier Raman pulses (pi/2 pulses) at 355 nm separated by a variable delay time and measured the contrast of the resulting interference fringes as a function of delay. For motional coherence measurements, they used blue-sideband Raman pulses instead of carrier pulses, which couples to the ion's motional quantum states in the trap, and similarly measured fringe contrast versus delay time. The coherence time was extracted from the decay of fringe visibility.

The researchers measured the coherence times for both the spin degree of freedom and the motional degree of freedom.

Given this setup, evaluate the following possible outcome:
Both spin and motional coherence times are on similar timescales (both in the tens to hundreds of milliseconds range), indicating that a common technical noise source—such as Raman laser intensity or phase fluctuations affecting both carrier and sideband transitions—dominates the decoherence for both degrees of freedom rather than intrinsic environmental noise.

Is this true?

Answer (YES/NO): NO